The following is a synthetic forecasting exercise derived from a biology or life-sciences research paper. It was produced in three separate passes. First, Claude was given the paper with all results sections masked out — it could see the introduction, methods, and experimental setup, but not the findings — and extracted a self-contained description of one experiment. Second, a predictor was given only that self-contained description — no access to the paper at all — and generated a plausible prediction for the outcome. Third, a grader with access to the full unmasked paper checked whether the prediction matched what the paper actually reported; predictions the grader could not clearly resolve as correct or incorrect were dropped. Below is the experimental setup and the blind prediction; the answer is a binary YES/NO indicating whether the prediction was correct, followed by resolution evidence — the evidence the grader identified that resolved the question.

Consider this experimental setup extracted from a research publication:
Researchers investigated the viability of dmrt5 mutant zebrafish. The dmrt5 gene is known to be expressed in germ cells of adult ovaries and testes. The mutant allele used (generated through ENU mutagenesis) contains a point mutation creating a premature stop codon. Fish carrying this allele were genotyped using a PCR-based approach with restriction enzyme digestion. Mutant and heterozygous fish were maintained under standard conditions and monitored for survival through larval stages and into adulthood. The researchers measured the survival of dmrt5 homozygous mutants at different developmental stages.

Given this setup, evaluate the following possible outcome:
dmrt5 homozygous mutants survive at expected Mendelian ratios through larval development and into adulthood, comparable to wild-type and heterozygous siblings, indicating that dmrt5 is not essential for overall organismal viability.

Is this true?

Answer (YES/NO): NO